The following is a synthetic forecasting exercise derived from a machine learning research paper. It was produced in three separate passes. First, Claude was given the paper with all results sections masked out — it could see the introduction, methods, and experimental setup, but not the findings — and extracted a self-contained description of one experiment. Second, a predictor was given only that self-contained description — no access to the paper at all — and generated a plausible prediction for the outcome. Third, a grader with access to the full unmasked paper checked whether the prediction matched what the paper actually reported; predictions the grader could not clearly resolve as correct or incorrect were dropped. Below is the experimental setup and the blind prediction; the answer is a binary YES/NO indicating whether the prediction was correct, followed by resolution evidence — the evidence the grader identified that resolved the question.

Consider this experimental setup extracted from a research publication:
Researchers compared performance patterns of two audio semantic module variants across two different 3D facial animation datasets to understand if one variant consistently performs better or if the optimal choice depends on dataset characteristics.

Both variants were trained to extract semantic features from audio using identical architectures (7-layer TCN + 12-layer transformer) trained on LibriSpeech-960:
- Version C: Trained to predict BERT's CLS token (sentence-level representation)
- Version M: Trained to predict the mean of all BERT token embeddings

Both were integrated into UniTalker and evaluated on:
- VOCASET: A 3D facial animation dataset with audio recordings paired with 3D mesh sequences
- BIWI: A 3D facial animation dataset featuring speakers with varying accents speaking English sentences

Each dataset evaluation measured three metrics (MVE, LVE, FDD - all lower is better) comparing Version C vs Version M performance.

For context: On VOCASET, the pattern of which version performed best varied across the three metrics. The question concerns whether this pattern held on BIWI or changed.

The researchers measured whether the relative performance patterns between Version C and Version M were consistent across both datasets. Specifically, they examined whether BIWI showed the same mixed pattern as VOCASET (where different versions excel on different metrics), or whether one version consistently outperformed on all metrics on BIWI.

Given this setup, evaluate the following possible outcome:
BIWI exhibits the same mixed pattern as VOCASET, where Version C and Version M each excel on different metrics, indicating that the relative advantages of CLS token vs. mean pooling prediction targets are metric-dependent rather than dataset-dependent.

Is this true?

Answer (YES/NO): NO